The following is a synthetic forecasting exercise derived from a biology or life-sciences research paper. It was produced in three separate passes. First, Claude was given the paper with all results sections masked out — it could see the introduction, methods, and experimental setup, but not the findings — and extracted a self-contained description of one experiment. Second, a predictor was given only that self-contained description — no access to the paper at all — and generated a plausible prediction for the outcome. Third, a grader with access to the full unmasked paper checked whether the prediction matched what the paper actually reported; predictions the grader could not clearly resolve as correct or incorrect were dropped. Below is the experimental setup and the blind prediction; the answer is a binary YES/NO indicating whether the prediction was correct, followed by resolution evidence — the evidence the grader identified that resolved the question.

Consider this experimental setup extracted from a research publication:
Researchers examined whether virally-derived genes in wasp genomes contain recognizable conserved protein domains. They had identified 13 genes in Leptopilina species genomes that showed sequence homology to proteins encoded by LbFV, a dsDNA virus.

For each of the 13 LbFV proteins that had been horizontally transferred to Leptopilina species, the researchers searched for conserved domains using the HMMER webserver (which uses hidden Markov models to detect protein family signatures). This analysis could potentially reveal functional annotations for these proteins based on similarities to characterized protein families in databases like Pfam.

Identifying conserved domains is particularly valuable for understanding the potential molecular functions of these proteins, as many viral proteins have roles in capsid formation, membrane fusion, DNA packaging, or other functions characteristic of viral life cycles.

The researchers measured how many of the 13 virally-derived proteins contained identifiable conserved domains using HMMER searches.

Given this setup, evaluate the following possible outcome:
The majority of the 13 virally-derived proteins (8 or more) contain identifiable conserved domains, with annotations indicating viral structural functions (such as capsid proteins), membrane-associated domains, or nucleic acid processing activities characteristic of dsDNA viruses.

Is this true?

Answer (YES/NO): NO